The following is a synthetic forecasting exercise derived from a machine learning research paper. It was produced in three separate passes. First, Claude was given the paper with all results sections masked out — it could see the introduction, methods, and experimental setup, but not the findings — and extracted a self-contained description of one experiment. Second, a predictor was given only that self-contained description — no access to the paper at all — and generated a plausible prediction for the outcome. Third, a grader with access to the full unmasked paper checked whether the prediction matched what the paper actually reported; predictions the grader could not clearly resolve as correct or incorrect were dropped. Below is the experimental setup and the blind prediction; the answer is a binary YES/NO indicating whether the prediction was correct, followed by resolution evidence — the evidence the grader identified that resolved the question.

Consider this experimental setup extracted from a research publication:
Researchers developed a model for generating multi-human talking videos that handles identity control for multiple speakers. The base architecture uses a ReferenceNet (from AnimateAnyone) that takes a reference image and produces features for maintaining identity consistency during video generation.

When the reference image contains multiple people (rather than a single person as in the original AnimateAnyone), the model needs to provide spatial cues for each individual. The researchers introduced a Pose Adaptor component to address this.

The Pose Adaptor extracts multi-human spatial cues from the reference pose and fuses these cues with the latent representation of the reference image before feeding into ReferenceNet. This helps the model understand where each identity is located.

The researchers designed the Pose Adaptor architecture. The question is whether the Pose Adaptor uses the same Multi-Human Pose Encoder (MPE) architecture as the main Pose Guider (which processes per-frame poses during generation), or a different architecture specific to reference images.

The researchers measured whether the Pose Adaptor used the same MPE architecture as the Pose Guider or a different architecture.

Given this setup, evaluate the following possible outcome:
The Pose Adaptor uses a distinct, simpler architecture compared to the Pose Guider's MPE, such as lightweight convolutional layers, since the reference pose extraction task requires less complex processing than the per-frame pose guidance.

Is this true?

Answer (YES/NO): NO